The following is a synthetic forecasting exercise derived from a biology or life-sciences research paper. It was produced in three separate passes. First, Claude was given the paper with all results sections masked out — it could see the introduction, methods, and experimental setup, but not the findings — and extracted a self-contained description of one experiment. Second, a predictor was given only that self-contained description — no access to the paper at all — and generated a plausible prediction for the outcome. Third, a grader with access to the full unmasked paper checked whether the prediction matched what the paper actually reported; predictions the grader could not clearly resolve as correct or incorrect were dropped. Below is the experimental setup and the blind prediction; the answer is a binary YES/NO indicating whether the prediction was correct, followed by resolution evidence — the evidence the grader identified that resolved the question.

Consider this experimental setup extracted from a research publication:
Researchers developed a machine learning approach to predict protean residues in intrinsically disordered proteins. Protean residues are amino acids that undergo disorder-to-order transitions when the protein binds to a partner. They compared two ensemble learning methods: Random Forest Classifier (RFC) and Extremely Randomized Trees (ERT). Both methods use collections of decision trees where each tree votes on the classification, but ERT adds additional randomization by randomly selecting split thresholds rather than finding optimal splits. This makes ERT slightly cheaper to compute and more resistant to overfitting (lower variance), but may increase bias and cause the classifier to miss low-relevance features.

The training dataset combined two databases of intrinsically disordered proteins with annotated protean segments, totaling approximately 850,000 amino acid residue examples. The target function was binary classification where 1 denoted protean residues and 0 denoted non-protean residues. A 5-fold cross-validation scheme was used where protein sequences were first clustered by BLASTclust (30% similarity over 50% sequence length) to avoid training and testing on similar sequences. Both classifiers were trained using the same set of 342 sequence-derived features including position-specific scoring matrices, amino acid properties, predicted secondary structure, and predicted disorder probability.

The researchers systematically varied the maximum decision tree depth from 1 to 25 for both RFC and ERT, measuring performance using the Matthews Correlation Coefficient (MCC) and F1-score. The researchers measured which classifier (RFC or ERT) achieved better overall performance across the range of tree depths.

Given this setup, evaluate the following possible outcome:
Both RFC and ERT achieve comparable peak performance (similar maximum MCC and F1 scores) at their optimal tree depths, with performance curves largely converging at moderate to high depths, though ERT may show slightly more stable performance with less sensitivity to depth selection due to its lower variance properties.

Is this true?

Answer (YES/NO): NO